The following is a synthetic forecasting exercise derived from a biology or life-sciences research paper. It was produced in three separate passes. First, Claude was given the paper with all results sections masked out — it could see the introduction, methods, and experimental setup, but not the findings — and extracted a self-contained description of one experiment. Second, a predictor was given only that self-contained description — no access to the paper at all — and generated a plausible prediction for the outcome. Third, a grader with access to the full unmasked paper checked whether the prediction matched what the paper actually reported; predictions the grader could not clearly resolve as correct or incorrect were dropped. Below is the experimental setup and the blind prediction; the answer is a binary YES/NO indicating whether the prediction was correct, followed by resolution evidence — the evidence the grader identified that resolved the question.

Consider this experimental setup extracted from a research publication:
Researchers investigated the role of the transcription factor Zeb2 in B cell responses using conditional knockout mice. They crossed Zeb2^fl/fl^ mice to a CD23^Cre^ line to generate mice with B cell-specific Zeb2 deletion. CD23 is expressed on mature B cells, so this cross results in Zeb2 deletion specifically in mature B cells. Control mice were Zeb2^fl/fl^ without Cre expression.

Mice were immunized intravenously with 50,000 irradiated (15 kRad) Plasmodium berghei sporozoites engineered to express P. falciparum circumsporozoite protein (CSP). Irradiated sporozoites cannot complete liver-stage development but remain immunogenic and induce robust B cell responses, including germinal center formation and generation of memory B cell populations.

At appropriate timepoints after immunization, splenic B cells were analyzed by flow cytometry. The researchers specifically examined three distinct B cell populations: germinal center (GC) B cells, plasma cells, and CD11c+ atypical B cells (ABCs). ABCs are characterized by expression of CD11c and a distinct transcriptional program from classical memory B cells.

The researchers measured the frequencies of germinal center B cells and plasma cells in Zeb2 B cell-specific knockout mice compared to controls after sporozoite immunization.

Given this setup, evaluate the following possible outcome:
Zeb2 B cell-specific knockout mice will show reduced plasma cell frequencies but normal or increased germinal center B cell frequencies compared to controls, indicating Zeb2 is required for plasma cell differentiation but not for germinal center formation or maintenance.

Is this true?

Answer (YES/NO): NO